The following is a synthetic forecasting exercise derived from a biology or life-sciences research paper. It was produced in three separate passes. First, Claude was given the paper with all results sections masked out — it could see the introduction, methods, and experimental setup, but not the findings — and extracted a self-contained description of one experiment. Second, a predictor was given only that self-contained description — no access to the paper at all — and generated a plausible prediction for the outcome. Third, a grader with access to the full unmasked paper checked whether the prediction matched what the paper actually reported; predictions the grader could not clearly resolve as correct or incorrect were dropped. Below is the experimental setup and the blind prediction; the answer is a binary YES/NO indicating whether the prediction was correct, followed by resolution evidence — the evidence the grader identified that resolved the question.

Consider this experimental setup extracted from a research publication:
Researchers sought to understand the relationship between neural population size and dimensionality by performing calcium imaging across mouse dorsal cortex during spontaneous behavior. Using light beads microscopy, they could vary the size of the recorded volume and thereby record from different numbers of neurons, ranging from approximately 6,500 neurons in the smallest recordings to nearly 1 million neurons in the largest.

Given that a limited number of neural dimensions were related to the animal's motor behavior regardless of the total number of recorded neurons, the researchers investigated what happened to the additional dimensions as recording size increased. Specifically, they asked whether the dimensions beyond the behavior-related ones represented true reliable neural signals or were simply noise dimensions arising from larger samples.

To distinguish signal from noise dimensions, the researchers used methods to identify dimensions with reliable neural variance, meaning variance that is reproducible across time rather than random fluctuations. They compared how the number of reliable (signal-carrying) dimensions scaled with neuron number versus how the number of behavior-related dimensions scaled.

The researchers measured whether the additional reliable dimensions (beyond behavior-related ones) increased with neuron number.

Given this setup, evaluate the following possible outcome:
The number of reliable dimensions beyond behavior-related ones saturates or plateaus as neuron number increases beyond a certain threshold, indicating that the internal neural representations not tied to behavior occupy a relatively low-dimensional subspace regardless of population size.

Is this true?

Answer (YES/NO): NO